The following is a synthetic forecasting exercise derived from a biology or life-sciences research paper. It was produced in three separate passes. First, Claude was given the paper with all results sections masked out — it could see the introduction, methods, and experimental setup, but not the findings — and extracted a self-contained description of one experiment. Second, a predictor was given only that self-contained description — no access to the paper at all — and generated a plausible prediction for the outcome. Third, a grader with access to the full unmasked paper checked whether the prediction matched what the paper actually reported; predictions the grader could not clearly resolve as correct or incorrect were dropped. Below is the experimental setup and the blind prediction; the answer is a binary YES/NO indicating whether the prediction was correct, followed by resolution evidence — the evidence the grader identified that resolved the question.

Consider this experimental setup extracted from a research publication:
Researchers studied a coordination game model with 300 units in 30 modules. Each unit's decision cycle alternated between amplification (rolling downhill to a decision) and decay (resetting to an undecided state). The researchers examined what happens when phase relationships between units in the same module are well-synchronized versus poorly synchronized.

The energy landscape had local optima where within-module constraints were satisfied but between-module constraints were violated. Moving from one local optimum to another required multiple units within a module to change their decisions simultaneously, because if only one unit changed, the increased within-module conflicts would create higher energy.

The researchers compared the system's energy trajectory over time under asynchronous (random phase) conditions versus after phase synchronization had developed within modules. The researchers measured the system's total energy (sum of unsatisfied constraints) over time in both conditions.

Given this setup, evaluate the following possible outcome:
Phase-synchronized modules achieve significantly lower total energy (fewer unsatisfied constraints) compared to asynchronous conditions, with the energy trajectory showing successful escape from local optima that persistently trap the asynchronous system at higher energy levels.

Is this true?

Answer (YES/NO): YES